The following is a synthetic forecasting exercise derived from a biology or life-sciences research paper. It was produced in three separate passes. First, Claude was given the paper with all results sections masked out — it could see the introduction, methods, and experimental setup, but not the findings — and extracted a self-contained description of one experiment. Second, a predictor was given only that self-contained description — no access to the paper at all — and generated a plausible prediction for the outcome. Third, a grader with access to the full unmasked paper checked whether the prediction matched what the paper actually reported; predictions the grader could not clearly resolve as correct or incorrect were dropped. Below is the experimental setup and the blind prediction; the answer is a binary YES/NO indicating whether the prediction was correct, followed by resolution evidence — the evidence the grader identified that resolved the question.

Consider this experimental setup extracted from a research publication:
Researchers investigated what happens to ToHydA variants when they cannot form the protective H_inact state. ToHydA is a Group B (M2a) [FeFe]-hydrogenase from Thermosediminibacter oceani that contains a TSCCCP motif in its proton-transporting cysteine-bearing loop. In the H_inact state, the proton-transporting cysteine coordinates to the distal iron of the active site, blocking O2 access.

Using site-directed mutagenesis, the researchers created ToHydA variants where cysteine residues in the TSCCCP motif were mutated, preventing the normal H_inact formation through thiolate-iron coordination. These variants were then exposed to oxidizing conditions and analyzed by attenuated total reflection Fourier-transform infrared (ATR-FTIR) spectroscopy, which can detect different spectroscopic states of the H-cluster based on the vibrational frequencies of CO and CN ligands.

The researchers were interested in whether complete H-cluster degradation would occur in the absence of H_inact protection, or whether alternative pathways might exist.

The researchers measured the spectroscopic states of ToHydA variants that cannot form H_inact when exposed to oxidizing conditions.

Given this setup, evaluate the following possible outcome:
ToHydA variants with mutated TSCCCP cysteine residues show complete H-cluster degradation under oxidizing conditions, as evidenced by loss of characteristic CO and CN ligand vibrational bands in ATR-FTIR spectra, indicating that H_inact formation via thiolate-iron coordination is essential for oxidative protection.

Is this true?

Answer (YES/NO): NO